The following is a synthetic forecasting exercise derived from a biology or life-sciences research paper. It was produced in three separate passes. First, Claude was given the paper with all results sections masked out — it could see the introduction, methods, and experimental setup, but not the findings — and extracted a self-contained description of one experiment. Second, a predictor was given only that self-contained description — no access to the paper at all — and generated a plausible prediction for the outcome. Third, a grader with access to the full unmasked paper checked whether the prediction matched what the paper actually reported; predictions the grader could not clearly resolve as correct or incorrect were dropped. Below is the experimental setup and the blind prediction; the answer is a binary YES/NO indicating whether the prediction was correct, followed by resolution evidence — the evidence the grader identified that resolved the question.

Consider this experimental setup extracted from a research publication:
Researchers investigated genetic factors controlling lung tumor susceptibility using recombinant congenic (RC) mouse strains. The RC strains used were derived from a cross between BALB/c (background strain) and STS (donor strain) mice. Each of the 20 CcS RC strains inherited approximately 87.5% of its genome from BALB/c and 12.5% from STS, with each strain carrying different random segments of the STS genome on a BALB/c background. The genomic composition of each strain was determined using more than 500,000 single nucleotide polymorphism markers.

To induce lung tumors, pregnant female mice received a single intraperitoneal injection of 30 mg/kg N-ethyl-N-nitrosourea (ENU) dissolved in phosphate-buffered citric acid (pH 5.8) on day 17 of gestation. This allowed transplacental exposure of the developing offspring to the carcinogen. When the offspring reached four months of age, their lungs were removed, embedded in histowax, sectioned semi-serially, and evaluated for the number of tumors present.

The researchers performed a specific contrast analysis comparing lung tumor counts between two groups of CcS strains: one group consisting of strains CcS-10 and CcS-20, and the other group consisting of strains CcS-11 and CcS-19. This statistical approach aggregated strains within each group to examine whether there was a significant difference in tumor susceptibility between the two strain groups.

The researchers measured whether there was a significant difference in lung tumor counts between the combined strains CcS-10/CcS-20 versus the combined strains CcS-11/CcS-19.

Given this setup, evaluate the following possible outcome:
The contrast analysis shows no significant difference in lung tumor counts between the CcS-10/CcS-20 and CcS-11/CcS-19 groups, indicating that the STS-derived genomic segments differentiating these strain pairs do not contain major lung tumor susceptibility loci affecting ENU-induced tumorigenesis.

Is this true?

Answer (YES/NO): NO